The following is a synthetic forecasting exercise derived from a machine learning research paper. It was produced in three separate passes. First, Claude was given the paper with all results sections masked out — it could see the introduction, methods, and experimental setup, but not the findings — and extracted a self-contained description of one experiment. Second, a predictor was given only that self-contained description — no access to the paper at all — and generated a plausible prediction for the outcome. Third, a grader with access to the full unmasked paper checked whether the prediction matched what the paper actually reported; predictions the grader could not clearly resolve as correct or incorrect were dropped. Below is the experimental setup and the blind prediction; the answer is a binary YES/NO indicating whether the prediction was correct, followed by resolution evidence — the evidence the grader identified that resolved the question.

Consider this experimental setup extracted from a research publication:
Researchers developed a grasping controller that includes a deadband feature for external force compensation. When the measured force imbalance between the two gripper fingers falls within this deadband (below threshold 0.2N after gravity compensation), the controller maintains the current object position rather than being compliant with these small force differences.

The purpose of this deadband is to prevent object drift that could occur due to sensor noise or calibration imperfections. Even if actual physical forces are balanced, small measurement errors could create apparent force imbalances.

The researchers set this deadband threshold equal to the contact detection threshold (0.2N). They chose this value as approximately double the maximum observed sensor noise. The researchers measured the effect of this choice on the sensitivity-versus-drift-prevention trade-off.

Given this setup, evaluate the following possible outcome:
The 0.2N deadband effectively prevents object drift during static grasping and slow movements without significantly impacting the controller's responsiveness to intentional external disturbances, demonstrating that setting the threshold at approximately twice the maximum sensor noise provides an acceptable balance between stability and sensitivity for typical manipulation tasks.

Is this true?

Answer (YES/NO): YES